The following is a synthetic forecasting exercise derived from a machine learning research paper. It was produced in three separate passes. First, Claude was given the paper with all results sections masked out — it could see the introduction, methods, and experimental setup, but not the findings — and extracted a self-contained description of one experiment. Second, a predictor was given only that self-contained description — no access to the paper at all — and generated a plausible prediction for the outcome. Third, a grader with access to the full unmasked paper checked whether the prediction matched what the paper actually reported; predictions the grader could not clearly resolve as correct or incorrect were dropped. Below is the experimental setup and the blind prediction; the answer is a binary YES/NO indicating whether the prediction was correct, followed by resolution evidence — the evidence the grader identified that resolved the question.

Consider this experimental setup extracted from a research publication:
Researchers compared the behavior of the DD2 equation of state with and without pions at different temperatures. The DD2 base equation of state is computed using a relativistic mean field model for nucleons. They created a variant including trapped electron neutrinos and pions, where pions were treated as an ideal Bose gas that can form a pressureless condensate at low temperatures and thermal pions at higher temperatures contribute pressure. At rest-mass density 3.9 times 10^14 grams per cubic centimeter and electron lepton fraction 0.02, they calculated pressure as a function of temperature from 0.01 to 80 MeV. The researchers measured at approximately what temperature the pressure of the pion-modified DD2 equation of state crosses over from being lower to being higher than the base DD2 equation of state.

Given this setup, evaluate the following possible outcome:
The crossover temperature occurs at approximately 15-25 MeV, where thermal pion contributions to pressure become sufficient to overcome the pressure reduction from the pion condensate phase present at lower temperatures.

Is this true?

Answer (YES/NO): YES